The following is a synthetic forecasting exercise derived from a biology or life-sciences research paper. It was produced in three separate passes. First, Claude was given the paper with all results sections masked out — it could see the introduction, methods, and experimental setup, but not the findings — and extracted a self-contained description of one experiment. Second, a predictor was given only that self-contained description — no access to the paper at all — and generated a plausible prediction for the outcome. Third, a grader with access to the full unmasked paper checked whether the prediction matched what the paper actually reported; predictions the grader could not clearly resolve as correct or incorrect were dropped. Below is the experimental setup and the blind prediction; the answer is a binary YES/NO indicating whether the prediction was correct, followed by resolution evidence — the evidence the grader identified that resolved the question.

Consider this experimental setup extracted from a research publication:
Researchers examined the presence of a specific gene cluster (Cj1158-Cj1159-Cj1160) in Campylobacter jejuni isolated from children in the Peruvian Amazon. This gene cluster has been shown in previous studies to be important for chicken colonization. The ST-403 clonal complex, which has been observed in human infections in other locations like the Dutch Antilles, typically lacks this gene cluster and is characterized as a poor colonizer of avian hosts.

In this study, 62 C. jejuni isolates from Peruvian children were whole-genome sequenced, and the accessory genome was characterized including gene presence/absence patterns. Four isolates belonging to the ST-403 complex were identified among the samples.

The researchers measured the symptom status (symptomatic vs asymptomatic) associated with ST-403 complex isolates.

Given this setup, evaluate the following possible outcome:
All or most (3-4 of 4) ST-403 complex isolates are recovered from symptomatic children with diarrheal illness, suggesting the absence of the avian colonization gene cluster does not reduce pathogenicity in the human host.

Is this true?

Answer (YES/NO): NO